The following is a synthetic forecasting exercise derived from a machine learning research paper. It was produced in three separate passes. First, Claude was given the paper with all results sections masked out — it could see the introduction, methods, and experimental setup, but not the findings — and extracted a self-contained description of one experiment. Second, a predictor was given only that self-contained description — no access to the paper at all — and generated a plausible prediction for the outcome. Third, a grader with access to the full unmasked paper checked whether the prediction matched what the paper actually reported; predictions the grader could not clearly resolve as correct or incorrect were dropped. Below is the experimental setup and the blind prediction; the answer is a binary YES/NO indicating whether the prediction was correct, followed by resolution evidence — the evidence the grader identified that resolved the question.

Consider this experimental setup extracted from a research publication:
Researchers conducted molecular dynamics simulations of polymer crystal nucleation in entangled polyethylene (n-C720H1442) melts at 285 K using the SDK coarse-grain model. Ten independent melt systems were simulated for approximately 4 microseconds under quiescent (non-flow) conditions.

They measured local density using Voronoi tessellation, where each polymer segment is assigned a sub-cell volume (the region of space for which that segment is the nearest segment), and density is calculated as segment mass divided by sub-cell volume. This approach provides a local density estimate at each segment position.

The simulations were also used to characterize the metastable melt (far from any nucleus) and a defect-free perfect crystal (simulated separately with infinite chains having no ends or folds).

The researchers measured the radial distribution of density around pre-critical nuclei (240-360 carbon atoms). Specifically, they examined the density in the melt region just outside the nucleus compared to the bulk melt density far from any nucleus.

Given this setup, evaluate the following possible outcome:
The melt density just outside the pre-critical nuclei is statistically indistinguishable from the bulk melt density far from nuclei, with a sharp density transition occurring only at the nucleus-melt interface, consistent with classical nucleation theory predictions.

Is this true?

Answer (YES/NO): NO